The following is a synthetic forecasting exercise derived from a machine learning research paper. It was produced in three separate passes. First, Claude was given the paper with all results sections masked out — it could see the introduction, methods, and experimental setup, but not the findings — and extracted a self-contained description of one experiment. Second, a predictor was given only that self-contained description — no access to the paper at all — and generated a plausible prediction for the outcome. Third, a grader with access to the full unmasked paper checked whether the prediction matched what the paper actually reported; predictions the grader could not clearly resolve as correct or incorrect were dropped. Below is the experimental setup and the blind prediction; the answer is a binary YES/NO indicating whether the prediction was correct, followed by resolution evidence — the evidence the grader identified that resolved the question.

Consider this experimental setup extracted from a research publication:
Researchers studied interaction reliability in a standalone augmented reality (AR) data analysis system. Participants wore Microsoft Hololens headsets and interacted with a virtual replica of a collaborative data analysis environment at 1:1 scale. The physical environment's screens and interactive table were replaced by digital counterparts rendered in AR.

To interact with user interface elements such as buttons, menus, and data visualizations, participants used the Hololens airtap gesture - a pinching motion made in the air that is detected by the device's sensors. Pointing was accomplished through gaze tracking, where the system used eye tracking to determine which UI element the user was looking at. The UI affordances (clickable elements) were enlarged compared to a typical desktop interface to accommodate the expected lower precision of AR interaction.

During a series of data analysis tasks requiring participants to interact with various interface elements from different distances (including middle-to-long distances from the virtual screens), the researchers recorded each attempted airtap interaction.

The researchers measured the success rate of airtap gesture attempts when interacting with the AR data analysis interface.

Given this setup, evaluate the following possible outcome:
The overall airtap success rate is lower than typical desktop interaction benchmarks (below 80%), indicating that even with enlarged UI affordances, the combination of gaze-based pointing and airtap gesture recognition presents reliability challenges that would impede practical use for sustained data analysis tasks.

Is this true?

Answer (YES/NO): YES